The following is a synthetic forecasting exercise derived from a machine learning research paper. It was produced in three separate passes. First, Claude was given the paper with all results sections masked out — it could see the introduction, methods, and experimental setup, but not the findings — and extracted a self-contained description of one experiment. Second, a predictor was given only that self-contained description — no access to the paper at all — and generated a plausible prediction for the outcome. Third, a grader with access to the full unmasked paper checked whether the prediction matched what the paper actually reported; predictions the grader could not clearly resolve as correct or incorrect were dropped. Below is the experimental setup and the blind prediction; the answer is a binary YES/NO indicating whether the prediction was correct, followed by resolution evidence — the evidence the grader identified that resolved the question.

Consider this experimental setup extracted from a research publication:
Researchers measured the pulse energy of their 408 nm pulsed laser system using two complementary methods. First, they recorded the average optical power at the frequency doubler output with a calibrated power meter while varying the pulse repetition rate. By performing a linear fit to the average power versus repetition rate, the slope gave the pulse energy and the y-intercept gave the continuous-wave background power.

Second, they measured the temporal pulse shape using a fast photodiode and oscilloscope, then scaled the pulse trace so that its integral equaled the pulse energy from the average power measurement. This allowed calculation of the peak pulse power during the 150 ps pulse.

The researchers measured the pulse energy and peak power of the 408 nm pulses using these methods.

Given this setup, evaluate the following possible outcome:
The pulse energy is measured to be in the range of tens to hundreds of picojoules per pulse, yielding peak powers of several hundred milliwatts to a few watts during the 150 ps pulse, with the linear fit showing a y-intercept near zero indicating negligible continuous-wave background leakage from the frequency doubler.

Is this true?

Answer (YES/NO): NO